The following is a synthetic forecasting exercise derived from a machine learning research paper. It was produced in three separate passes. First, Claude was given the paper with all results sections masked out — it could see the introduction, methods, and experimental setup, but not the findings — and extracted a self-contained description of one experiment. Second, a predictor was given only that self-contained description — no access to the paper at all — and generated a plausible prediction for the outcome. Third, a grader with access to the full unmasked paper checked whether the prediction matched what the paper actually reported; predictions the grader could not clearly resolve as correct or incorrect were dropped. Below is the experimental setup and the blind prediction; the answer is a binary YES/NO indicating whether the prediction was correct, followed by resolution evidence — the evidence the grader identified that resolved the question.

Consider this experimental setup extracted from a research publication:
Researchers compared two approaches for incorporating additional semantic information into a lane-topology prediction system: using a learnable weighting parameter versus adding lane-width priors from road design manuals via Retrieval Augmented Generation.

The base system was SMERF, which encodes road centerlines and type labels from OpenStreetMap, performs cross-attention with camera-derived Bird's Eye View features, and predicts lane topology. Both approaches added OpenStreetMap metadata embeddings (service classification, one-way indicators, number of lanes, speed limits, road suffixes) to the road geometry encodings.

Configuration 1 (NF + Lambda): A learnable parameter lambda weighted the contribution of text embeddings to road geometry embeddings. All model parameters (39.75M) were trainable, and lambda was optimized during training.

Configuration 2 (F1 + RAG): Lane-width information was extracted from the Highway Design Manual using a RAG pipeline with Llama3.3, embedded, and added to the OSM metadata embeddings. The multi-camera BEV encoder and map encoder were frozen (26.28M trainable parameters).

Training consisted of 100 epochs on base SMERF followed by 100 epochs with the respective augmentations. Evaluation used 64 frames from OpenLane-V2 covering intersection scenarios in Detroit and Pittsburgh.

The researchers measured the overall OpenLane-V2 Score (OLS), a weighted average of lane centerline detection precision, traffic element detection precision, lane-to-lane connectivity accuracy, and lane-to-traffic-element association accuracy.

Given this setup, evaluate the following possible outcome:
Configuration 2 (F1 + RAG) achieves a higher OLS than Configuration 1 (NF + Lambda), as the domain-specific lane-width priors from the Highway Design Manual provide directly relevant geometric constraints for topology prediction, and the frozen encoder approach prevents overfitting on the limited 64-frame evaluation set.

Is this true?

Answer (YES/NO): NO